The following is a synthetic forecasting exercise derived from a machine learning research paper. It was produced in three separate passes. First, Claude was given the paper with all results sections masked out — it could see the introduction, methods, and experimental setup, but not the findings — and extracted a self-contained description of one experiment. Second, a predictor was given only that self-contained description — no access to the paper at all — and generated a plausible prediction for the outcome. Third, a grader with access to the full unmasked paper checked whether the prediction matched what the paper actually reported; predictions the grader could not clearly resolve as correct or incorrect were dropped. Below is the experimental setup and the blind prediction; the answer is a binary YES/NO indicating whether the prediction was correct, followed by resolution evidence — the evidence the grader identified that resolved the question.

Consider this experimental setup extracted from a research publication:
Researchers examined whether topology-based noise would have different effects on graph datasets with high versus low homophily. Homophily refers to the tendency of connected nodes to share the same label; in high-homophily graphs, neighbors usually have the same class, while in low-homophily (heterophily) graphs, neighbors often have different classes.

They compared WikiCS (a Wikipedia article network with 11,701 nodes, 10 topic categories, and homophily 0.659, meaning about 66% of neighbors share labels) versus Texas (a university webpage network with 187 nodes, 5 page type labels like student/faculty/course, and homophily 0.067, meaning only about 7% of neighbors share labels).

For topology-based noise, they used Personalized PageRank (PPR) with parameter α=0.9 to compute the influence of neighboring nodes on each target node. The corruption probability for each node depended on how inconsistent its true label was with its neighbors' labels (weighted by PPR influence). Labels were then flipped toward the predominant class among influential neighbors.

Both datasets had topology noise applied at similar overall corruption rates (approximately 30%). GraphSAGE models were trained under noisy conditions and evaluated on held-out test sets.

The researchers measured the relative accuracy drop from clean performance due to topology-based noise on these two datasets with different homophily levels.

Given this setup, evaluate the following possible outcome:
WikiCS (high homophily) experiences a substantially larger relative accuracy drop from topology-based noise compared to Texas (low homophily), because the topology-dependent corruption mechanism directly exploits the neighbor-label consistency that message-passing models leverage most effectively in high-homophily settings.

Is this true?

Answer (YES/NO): NO